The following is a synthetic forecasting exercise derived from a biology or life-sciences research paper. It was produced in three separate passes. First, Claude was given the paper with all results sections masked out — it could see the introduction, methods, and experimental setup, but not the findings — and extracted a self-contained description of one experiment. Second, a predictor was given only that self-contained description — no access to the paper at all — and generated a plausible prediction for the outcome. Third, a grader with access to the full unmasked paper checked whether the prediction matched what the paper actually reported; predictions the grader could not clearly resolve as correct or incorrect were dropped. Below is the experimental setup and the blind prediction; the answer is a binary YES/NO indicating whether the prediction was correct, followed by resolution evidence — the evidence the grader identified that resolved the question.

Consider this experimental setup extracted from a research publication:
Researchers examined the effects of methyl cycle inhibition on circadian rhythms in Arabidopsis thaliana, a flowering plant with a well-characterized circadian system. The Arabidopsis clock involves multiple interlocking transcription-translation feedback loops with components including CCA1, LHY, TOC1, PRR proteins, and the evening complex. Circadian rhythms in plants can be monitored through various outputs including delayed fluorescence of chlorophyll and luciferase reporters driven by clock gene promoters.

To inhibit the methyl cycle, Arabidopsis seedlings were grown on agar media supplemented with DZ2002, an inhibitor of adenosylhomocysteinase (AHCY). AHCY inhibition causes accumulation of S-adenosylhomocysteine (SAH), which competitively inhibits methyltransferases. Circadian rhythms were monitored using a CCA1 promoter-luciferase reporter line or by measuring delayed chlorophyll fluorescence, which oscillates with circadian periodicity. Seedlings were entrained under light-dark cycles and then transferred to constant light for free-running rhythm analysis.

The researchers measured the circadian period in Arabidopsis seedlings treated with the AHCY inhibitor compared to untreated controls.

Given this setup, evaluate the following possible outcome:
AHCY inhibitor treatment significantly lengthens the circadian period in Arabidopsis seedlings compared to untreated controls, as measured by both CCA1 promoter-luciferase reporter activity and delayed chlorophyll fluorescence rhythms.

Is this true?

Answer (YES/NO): NO